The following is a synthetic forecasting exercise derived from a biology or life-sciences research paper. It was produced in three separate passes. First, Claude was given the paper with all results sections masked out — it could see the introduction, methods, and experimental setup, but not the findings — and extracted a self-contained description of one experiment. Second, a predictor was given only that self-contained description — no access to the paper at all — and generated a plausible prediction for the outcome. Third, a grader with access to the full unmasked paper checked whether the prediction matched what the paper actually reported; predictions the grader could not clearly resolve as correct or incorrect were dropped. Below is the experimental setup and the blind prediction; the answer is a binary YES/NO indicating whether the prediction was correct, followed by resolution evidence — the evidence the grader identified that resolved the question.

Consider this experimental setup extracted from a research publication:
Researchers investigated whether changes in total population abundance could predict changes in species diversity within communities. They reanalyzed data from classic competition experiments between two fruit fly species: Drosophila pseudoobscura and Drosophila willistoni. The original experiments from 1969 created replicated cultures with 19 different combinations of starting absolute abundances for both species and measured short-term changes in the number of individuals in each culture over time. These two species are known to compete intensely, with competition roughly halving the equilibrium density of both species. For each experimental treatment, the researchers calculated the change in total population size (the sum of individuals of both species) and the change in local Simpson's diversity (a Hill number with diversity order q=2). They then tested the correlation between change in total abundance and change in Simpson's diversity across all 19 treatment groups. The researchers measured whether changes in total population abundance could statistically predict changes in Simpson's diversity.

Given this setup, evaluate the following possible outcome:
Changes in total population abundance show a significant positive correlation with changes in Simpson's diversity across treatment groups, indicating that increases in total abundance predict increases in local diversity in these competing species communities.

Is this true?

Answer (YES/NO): NO